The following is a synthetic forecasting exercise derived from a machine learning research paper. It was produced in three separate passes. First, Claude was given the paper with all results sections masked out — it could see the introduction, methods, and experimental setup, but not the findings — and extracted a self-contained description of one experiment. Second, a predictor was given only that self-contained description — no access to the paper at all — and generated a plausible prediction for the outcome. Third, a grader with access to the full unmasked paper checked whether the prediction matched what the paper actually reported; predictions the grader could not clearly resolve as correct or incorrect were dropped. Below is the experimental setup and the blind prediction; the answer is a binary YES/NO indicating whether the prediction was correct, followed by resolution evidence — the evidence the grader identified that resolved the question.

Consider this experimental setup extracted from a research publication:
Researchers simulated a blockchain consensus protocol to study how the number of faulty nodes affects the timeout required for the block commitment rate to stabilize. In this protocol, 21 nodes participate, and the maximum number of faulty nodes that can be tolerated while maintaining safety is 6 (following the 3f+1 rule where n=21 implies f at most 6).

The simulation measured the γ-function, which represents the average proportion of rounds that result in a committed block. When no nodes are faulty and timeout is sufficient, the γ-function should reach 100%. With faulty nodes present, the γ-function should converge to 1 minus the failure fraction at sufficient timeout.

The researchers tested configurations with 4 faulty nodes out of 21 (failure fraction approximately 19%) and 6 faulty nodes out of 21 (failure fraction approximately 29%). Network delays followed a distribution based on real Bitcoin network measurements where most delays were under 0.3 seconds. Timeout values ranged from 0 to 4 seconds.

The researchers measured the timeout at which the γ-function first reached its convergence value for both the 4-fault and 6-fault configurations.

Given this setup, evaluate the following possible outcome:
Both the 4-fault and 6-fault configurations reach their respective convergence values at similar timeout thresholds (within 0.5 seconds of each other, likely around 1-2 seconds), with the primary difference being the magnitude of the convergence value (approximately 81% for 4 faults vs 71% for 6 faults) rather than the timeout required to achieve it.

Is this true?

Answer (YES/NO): NO